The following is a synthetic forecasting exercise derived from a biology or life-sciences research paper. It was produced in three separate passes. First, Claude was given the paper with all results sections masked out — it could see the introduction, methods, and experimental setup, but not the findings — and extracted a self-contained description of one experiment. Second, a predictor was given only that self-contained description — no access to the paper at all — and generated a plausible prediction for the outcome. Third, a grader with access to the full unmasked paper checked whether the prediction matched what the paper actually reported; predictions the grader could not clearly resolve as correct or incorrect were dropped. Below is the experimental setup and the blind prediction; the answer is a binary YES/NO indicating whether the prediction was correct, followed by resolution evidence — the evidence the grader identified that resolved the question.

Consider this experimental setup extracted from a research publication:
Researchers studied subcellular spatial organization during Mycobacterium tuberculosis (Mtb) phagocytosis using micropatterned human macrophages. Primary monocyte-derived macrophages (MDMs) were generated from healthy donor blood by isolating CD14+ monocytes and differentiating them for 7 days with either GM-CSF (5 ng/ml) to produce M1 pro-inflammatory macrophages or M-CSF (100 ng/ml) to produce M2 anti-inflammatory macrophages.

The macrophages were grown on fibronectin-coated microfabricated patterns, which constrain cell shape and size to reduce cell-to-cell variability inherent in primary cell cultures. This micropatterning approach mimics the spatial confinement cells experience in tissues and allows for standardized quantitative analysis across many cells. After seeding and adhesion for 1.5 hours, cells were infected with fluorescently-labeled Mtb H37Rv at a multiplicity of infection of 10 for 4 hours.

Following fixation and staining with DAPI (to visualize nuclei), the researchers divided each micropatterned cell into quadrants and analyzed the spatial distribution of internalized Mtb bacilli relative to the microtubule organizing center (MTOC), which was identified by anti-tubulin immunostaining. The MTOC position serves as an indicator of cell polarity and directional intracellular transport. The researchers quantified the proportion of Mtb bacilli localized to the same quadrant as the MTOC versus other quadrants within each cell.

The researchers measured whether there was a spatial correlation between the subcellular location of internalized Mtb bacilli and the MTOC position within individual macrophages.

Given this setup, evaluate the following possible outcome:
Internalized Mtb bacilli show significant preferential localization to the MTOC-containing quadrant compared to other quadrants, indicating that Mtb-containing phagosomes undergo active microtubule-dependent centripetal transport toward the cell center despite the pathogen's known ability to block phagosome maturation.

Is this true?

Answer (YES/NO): NO